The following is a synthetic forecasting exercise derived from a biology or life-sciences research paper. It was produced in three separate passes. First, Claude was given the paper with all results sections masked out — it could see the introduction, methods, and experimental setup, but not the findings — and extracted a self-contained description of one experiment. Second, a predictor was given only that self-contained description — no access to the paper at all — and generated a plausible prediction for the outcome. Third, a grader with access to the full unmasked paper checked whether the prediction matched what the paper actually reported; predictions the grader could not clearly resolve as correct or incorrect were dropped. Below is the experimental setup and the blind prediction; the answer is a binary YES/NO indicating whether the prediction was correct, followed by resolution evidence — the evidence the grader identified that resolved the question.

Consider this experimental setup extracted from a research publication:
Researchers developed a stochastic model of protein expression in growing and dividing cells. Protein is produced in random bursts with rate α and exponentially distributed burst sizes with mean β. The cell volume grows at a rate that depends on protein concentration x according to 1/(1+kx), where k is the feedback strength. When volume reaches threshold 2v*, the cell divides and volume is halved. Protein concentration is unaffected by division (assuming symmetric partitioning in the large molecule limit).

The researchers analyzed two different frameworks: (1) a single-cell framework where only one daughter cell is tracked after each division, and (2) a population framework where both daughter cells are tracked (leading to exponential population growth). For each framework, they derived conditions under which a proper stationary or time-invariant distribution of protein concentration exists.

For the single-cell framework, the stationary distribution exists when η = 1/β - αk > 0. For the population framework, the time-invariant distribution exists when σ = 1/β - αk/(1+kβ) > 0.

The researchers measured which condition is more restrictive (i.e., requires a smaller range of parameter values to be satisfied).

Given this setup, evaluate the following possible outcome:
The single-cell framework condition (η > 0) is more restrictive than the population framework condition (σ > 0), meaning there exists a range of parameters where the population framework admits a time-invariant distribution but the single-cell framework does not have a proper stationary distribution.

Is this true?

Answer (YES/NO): YES